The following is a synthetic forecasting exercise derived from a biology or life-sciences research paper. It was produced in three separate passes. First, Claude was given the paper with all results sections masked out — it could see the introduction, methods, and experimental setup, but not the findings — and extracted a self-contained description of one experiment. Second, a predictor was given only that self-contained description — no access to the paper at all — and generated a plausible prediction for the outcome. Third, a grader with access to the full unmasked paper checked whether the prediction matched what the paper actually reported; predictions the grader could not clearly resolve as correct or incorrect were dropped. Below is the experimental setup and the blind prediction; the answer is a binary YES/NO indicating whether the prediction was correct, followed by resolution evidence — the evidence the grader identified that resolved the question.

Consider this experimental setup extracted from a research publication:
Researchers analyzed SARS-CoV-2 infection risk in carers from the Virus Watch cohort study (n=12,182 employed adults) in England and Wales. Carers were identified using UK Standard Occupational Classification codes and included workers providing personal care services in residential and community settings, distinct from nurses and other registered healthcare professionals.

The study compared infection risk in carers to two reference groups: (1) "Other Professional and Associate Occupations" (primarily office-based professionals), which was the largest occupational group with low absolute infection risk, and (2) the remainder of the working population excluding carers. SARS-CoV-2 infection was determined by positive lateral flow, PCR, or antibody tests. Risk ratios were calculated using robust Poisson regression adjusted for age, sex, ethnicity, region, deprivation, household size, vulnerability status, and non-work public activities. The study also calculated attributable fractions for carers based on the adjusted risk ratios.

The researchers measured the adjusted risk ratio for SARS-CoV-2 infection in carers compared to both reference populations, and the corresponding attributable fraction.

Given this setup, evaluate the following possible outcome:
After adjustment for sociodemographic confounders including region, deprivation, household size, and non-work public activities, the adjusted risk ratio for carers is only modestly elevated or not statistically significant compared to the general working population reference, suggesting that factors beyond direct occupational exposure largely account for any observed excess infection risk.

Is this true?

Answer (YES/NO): NO